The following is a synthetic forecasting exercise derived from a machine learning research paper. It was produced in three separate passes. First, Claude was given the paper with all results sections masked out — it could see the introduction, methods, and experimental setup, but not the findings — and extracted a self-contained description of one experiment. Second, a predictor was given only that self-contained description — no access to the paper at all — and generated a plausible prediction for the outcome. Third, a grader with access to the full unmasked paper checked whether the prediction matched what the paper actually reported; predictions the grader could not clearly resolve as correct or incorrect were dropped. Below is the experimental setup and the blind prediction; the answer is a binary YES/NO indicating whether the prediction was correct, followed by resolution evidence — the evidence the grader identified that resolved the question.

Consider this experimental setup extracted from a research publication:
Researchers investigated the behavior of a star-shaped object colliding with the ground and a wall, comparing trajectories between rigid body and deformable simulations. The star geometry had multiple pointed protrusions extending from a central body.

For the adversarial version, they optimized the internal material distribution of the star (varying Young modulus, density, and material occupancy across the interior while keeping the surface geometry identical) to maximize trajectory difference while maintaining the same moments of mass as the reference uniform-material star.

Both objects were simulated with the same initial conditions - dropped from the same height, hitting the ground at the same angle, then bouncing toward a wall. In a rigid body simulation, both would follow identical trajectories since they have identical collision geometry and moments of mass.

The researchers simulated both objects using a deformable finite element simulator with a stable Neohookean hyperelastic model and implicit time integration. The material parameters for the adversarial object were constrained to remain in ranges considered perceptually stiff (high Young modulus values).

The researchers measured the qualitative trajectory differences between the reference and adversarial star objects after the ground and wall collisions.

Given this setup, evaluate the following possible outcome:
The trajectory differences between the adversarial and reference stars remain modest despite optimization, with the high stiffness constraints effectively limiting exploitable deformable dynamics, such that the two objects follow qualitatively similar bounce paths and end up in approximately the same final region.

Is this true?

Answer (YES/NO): NO